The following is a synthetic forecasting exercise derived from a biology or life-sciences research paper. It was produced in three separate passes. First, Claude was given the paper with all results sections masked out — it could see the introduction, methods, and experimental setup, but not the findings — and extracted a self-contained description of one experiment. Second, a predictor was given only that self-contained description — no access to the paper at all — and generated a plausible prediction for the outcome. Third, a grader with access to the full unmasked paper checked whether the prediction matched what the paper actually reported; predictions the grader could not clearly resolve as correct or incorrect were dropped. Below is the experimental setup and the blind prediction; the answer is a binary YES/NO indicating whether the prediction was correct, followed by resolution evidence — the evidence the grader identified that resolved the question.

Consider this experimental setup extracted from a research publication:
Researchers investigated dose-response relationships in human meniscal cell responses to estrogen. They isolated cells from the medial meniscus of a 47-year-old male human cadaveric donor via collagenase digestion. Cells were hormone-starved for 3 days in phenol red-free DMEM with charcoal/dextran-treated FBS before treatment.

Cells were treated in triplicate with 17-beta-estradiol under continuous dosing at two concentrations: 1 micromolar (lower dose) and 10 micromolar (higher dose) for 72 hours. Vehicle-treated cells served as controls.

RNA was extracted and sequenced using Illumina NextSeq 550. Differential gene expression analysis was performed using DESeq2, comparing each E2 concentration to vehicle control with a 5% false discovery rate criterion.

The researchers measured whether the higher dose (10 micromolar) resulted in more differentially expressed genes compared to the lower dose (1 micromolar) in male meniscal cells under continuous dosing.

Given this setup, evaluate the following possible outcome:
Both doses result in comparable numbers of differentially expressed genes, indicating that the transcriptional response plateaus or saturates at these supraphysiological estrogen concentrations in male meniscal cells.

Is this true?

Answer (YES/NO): YES